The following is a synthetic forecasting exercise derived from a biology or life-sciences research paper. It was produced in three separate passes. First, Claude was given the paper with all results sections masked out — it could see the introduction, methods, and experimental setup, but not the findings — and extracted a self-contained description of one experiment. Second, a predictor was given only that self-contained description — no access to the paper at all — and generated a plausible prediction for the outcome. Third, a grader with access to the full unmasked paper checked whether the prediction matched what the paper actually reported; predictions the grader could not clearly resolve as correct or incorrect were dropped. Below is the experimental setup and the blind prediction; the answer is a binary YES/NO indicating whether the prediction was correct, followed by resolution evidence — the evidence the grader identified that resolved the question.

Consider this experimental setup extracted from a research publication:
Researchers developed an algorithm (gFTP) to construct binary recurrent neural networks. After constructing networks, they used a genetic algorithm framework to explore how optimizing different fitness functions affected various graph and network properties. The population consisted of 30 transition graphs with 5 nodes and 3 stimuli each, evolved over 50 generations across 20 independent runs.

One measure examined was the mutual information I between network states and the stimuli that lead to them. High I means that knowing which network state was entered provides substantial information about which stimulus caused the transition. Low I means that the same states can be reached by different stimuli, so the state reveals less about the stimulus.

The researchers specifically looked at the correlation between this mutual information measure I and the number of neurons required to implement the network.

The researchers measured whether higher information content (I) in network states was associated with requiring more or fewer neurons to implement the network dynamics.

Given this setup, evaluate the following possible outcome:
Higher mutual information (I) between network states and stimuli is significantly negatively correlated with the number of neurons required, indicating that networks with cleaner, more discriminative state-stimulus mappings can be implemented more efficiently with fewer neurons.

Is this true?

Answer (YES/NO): NO